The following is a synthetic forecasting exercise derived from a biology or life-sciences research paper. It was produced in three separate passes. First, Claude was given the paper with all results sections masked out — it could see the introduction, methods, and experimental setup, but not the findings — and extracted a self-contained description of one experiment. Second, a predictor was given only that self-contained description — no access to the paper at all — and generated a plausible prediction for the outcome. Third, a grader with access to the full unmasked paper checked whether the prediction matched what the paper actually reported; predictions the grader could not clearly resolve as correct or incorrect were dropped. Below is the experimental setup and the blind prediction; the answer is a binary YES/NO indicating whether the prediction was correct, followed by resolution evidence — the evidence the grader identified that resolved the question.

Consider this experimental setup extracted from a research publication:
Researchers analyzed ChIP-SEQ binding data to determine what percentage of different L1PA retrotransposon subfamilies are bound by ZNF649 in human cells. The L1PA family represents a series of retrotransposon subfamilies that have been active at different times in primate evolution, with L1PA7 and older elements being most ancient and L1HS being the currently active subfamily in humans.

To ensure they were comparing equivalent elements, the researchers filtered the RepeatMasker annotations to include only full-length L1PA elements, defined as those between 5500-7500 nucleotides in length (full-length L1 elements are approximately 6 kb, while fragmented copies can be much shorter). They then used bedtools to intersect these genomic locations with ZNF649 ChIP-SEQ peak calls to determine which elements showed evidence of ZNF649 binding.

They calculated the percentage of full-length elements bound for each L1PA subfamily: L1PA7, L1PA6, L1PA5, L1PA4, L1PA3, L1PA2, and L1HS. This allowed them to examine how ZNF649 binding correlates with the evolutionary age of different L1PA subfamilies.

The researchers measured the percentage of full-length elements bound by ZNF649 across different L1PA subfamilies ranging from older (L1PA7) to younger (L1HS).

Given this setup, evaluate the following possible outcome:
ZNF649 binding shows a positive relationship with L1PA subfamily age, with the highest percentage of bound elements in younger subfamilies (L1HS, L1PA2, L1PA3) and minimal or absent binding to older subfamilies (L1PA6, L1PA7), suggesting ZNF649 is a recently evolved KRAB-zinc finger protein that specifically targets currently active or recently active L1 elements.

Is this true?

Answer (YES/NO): NO